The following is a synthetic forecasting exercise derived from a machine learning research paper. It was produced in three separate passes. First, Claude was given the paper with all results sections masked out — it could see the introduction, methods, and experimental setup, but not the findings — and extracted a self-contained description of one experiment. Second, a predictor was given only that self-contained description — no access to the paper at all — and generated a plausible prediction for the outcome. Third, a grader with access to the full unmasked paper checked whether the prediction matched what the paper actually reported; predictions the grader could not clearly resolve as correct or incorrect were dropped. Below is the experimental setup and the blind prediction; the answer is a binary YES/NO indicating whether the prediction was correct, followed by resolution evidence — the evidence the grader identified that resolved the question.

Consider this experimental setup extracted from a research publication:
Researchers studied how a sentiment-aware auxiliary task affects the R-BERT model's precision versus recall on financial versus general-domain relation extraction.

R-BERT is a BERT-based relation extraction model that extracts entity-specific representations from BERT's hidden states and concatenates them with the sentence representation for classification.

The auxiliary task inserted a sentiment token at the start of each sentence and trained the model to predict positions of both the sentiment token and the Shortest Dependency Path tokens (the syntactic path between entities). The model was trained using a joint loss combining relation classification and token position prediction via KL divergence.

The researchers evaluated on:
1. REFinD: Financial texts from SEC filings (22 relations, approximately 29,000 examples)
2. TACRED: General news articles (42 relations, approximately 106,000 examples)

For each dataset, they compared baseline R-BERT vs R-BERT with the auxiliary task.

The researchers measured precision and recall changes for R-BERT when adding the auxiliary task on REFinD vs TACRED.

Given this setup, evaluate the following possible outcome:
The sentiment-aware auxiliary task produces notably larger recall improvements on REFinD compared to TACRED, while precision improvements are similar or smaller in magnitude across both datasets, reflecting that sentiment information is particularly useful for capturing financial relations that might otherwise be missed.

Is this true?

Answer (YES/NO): NO